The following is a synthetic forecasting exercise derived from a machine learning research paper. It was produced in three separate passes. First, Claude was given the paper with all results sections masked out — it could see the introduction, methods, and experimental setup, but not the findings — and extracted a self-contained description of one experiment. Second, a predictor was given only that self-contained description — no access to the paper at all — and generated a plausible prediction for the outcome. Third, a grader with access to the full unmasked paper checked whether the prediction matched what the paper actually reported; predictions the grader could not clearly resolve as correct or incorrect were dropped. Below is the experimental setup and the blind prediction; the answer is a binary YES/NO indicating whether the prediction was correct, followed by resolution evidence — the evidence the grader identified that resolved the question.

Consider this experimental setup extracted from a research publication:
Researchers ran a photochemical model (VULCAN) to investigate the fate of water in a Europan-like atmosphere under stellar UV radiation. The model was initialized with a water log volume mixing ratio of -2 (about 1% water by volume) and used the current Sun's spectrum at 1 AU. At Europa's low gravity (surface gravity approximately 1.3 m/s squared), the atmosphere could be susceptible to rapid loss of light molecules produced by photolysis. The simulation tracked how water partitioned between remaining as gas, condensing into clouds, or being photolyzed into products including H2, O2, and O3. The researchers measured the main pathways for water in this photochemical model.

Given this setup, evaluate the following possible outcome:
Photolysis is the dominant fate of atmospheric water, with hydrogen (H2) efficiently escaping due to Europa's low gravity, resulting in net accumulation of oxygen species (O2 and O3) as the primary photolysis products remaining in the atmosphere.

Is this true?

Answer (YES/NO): NO